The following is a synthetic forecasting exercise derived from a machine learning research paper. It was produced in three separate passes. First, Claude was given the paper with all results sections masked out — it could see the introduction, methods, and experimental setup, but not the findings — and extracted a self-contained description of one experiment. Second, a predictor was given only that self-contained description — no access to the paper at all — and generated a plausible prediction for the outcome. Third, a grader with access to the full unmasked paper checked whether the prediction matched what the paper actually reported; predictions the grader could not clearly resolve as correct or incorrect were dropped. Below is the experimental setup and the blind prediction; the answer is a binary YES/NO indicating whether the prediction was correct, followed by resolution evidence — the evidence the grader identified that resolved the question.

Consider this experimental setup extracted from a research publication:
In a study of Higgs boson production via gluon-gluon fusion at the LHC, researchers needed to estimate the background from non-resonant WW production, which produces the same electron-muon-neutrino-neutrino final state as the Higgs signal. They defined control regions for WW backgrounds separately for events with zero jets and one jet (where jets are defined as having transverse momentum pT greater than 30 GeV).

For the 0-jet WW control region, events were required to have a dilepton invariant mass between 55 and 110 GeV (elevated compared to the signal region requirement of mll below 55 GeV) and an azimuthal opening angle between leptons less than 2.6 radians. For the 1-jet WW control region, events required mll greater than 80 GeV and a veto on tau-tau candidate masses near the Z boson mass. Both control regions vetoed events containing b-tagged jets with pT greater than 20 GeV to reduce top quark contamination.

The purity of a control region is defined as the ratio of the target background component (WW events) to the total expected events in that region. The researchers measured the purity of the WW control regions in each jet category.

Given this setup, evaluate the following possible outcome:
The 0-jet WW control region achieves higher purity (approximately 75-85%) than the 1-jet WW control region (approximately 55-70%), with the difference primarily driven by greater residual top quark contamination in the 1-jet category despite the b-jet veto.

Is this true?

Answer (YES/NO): NO